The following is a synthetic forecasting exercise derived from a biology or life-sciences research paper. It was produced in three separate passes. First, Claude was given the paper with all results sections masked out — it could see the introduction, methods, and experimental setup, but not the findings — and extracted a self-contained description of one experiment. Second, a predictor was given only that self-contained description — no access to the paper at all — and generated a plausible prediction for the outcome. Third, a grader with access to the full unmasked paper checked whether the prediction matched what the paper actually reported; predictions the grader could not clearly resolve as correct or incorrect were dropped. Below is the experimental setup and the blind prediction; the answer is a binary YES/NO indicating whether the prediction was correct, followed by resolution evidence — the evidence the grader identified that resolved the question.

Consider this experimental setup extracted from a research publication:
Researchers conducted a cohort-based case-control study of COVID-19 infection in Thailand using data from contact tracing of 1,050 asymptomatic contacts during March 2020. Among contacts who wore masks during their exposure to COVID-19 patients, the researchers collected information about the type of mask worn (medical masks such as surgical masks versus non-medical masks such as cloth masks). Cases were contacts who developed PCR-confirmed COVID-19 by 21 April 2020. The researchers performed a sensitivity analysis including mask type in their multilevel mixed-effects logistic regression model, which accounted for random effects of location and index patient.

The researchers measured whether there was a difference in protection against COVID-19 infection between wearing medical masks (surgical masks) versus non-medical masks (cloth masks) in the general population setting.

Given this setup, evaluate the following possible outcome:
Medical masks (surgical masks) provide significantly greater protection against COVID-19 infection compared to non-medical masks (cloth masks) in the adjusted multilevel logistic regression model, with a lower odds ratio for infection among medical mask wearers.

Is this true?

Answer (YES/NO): NO